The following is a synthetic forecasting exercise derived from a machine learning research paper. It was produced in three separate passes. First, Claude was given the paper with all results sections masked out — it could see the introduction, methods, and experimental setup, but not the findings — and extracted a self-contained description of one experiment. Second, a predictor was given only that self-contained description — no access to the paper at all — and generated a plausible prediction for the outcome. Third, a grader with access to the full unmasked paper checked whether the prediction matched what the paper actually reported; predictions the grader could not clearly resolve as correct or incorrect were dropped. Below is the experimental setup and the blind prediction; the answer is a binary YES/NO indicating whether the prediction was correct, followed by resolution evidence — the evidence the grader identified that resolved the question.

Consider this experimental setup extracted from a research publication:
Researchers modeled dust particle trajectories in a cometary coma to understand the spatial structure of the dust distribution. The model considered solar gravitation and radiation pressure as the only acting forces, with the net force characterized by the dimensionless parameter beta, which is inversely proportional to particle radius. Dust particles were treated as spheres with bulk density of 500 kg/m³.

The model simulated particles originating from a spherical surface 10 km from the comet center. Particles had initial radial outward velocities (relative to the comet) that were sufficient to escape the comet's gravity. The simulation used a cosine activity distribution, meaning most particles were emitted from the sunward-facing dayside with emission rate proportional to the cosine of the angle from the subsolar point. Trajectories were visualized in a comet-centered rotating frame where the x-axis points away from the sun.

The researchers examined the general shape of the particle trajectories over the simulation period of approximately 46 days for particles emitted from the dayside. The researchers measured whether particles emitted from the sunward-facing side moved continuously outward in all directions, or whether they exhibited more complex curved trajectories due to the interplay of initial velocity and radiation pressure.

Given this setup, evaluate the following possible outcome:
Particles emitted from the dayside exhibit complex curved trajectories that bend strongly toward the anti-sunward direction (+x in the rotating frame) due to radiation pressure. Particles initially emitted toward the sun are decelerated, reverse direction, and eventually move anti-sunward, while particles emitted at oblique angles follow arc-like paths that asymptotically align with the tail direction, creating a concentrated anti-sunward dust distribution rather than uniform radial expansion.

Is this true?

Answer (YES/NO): YES